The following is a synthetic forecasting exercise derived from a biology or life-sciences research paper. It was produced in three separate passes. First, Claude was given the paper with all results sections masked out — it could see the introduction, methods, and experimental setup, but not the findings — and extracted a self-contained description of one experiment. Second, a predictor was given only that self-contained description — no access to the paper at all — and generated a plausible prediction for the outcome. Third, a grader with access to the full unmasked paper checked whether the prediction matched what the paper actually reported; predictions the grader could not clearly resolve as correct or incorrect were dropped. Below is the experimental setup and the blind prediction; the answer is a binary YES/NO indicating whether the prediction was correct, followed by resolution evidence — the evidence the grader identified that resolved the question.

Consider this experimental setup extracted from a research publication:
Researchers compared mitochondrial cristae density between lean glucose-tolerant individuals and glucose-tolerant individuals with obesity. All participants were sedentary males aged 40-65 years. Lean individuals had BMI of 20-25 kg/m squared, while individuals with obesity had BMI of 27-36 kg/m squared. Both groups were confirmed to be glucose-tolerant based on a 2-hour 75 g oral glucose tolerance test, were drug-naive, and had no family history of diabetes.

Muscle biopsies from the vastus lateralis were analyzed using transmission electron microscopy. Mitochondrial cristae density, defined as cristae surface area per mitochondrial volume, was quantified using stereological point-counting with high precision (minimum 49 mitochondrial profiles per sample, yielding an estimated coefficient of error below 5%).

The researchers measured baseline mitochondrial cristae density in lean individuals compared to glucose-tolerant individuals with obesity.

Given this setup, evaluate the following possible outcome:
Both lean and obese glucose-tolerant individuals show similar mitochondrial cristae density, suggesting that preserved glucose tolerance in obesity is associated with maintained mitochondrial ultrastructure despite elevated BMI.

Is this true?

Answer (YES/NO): YES